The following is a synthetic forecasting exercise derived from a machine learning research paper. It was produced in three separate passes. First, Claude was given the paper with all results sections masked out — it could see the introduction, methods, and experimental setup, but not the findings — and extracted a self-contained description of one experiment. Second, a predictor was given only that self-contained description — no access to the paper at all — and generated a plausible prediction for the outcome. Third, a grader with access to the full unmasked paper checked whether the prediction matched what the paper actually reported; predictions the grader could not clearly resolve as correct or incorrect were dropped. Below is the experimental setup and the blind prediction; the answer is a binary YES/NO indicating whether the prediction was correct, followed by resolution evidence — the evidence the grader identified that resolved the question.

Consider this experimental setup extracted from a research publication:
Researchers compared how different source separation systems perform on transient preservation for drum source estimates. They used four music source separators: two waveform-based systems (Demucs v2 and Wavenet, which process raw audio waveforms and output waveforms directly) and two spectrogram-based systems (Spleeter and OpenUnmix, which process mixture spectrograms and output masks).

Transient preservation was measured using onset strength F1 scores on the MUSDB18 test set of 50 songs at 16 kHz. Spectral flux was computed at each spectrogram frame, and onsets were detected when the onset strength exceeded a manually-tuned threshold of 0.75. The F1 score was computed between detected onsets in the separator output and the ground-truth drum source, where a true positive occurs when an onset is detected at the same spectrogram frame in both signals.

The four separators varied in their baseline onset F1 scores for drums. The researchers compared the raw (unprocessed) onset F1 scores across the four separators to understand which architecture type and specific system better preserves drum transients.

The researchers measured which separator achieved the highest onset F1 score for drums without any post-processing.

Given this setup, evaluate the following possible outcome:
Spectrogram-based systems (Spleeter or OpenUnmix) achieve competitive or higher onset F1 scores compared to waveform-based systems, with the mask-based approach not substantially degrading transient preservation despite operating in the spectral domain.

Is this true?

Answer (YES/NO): YES